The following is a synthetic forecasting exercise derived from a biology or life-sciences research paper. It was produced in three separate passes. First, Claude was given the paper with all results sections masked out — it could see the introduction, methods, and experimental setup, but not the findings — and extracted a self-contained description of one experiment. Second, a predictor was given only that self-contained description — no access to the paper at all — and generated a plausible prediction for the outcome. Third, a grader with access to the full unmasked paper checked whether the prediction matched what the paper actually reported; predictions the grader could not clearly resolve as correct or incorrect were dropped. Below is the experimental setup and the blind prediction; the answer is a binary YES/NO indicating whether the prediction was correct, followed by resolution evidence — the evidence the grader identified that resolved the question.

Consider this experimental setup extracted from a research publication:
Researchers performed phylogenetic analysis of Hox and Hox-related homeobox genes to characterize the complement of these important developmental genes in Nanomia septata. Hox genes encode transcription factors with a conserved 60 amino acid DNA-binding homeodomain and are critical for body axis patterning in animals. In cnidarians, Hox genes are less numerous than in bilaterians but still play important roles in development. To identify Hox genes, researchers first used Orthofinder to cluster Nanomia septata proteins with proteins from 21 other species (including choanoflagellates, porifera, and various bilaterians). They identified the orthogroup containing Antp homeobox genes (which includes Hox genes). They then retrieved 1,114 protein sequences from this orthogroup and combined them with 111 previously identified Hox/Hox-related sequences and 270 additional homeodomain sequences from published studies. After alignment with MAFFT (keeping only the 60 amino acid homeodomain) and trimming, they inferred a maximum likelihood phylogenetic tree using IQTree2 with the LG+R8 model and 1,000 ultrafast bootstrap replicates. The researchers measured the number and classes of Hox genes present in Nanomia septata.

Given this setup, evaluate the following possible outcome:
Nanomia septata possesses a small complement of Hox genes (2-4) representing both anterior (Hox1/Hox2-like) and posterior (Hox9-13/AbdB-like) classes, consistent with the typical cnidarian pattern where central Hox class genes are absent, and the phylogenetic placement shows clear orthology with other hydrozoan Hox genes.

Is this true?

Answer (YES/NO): NO